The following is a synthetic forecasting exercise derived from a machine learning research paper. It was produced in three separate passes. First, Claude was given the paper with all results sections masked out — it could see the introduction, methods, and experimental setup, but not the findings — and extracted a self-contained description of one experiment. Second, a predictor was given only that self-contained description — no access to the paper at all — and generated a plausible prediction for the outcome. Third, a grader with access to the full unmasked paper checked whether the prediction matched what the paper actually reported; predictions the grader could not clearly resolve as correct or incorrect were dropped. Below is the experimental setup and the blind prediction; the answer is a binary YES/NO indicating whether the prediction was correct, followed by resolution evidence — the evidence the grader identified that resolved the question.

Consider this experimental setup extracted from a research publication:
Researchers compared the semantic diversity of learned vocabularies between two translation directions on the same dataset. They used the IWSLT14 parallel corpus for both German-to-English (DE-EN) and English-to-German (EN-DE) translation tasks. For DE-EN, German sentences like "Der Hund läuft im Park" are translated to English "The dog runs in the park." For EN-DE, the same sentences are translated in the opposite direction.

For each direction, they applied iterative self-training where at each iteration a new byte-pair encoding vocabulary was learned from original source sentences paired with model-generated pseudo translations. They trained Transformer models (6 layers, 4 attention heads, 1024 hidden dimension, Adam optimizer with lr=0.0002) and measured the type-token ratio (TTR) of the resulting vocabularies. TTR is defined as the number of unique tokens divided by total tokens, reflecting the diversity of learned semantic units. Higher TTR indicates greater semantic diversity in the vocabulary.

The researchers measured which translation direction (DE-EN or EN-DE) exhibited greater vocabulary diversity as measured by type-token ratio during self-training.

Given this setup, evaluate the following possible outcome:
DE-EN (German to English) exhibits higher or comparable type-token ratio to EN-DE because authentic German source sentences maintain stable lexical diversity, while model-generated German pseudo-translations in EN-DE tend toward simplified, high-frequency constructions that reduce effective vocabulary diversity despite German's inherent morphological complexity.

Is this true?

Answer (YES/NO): YES